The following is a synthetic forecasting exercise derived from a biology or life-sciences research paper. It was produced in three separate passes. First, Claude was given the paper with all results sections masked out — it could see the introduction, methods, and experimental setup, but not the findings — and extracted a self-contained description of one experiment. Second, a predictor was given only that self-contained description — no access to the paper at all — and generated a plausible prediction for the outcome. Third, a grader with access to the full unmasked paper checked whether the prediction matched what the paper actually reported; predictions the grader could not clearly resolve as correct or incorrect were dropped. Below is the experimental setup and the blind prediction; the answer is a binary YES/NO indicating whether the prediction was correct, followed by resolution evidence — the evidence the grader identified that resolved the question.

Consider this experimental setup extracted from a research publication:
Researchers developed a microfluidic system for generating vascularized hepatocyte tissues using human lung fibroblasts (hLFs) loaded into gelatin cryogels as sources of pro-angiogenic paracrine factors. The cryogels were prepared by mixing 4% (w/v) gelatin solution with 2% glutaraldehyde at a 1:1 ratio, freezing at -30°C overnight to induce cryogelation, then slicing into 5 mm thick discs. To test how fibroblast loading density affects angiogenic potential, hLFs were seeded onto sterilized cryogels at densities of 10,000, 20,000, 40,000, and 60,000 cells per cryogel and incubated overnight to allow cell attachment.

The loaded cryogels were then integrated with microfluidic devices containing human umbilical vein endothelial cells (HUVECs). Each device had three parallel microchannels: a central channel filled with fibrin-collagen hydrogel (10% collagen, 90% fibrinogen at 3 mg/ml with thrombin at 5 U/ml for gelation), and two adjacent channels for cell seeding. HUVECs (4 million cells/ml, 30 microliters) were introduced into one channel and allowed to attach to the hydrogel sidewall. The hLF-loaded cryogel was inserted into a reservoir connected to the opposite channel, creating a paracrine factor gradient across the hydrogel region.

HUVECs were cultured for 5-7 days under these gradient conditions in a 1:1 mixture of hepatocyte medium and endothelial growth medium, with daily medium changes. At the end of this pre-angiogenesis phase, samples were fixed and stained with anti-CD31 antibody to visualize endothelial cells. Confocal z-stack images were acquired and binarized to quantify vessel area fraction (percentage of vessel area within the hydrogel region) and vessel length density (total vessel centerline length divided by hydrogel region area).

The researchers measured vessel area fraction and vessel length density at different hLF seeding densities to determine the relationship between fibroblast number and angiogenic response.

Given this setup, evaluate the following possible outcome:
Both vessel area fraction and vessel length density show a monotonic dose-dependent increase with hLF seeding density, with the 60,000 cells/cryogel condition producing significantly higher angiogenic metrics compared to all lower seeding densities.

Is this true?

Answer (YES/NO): NO